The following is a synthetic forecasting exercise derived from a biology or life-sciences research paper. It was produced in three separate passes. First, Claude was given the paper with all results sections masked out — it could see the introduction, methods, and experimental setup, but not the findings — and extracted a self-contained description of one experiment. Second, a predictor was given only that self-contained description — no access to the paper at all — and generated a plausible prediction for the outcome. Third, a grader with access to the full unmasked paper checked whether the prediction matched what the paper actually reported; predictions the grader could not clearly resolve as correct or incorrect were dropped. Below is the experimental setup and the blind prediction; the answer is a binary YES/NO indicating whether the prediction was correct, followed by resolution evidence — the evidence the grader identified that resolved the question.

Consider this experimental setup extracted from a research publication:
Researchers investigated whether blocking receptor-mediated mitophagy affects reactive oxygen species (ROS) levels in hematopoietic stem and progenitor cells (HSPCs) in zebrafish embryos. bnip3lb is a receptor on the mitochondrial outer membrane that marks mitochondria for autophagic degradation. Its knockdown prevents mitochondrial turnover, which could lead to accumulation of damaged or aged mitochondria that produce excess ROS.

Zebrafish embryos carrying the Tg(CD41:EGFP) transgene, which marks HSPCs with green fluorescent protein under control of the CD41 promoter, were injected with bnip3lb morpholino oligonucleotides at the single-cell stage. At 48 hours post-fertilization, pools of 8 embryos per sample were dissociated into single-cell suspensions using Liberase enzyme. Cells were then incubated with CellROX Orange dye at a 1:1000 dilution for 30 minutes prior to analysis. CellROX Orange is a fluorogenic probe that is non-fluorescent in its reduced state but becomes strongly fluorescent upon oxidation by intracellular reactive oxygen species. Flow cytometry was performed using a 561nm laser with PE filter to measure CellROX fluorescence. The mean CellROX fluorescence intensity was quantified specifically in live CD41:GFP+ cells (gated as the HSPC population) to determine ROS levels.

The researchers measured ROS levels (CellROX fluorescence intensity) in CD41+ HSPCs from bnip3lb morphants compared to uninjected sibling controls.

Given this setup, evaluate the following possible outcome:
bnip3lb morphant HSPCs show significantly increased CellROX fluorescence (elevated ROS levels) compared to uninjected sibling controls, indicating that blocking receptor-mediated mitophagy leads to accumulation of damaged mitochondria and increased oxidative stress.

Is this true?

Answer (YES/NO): YES